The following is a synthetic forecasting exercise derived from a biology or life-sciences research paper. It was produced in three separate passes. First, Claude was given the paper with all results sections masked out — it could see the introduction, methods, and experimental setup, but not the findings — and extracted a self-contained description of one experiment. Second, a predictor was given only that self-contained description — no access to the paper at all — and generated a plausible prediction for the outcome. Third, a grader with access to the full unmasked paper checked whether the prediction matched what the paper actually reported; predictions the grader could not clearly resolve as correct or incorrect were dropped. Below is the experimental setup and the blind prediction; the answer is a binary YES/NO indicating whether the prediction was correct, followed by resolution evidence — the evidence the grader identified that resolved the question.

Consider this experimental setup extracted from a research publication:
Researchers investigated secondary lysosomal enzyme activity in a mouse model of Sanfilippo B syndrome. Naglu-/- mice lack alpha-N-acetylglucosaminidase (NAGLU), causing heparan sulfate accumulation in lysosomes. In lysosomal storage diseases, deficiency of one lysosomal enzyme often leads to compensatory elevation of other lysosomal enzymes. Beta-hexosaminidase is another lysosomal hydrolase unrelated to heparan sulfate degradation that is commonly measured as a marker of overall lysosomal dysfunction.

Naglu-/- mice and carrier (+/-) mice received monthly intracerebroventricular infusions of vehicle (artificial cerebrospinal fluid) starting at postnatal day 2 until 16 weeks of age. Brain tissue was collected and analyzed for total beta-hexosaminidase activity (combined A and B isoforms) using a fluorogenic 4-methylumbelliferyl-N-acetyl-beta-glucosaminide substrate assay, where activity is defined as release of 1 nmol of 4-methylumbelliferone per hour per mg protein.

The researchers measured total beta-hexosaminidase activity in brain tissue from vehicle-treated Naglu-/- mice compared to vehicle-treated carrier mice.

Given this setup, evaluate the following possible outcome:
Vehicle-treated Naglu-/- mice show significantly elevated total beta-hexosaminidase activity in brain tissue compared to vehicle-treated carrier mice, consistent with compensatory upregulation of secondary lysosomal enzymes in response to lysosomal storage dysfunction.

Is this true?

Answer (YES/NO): YES